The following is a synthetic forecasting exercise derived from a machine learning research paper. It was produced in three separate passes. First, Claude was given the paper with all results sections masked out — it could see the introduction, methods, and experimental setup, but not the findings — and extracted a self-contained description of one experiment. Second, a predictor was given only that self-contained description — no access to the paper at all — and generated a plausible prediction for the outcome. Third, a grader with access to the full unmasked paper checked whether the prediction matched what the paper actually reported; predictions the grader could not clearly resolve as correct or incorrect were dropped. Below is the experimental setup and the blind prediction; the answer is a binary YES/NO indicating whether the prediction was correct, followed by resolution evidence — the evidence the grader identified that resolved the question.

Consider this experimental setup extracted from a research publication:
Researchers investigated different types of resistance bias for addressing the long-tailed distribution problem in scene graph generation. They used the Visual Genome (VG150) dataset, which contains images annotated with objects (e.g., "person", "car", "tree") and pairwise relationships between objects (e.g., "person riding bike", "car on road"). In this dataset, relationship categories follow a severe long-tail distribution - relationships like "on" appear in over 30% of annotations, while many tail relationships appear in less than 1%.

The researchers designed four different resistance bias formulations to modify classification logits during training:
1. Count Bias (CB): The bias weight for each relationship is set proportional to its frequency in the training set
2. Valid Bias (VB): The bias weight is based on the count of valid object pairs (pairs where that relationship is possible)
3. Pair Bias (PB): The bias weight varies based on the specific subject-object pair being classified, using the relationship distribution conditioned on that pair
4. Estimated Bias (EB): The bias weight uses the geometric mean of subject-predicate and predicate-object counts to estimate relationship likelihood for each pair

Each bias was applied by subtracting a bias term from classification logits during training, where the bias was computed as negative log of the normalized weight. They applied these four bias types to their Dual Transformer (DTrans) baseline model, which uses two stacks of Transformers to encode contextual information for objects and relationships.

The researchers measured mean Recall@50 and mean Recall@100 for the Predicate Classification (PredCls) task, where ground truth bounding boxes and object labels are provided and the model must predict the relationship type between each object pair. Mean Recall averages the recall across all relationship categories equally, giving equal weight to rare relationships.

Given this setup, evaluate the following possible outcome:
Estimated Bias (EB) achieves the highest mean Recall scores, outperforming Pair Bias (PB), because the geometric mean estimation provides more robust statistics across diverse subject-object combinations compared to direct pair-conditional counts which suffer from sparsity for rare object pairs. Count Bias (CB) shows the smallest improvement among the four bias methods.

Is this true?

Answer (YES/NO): NO